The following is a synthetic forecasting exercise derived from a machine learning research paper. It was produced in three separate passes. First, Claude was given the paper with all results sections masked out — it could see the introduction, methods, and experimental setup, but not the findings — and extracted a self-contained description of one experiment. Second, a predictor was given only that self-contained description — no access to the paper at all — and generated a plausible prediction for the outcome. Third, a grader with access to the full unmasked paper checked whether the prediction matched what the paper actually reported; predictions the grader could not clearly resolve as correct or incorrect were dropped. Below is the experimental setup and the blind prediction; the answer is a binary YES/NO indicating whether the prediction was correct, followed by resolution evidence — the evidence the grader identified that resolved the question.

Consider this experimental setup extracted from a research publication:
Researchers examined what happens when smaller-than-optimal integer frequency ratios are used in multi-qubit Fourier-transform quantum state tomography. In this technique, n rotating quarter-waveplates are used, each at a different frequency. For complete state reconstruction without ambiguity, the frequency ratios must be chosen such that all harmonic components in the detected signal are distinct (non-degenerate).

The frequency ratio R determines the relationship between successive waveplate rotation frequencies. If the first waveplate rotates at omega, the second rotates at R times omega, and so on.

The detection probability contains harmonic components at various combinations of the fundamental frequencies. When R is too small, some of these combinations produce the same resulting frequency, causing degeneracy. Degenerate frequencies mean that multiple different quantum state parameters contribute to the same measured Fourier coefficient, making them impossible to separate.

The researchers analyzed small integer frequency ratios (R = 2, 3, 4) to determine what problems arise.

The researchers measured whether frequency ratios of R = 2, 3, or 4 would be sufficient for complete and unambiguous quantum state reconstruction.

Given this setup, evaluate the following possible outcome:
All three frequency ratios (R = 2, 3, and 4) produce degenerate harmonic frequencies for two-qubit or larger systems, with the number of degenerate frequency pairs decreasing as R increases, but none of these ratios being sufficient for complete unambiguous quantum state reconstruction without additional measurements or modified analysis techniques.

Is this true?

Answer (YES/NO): NO